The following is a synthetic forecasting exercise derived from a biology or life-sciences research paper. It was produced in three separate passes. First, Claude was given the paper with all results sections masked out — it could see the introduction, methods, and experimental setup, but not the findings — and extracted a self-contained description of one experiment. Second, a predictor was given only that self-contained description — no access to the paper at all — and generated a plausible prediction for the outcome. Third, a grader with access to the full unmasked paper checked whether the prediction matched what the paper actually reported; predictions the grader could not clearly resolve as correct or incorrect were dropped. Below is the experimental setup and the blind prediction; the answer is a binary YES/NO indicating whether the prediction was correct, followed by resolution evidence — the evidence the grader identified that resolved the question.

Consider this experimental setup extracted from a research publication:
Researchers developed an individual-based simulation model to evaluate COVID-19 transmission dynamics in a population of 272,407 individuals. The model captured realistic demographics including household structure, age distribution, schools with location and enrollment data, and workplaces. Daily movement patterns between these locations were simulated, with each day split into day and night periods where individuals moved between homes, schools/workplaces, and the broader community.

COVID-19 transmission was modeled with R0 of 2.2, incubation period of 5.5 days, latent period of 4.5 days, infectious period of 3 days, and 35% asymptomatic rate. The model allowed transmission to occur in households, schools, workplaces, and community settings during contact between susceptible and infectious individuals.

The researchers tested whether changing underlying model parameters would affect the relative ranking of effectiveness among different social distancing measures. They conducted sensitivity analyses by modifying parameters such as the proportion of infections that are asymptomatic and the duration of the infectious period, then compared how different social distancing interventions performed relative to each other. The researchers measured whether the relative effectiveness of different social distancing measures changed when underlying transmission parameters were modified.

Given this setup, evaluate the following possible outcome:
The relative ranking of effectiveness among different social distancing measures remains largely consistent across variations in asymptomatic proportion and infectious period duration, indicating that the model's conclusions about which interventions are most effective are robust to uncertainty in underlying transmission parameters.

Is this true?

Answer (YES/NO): YES